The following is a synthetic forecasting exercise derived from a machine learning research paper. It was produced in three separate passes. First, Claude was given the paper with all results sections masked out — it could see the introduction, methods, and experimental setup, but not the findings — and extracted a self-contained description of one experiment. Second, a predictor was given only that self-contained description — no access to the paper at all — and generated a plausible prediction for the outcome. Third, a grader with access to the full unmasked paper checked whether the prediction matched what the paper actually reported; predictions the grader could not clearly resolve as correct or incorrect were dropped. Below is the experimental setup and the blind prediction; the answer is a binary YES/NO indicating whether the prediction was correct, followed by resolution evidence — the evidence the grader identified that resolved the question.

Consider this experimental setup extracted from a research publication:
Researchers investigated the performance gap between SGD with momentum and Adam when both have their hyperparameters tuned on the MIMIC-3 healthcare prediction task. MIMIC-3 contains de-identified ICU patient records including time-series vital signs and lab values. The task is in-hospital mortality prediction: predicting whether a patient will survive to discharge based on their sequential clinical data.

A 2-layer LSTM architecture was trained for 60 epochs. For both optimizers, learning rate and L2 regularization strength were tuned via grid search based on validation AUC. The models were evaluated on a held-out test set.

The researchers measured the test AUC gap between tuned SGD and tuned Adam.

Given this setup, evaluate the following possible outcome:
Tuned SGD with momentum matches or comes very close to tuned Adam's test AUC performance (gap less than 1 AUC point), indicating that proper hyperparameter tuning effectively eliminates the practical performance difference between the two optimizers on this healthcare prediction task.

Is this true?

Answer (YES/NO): YES